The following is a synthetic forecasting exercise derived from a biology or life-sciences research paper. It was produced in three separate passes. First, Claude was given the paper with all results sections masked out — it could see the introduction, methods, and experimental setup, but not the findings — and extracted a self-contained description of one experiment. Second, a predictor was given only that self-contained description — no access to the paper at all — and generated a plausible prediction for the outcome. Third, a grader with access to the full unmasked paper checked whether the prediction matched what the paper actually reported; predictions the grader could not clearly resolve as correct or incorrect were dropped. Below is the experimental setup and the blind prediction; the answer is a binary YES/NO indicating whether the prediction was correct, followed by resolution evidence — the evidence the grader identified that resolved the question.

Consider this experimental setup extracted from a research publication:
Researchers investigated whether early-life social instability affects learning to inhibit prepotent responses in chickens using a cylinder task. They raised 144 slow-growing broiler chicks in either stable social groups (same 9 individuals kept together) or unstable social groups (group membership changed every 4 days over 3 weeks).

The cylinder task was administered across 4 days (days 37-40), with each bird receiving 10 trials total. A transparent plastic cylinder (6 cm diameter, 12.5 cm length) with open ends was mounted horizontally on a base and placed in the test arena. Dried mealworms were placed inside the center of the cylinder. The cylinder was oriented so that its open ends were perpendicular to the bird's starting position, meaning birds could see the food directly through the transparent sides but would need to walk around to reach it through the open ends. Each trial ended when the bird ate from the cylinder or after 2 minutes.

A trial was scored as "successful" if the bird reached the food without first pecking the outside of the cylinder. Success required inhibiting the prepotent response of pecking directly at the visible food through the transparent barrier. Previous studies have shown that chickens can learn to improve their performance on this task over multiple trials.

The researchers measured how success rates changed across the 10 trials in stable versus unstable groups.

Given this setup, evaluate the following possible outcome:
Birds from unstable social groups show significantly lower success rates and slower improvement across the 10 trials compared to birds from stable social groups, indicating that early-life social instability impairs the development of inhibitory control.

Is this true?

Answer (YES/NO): NO